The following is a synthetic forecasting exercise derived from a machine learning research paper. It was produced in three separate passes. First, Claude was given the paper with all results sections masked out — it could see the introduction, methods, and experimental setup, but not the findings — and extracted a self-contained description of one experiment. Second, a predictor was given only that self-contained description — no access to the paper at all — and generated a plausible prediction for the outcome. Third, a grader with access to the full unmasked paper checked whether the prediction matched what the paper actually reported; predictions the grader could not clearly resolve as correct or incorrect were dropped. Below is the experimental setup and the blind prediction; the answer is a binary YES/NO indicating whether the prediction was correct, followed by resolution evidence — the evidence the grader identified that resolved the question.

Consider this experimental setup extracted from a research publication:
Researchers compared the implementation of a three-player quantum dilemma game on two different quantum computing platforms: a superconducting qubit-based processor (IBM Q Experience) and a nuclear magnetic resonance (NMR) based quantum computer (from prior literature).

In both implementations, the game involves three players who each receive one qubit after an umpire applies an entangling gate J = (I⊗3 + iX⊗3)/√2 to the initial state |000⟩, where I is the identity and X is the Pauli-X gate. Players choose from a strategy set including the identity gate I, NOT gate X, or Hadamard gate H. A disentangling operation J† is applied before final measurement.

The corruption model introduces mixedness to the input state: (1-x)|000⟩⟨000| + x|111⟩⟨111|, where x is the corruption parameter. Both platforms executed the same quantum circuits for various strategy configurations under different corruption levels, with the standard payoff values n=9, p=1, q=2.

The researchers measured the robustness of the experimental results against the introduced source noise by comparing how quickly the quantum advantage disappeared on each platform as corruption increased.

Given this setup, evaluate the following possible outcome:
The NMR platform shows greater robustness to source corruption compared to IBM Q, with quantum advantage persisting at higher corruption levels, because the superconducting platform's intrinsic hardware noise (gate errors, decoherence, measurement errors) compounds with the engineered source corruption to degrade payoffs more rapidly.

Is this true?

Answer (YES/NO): YES